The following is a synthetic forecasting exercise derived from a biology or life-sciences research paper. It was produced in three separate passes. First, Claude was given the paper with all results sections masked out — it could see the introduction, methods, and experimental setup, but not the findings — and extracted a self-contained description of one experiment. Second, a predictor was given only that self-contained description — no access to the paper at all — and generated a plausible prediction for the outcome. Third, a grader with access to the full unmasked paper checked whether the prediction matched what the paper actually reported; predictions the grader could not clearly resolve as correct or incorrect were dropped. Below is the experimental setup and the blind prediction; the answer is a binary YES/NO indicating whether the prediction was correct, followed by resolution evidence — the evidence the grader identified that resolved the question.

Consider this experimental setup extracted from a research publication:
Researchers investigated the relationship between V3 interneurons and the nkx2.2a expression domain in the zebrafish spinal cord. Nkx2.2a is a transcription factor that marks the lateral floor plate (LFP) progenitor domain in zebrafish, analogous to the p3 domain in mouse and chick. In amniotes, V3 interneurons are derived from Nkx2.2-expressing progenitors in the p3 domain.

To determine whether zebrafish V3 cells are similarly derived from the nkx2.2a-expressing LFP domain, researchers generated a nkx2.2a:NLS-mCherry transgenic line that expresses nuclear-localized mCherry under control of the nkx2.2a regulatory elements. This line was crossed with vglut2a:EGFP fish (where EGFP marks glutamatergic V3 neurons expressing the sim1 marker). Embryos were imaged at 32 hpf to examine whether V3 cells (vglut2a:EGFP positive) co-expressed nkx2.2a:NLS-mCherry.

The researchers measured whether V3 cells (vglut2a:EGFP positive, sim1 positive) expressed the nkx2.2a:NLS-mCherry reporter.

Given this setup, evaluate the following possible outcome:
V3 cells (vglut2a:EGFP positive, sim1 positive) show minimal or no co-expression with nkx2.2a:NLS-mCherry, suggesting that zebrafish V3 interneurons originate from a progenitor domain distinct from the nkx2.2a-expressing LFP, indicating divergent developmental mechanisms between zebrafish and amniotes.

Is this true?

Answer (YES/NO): NO